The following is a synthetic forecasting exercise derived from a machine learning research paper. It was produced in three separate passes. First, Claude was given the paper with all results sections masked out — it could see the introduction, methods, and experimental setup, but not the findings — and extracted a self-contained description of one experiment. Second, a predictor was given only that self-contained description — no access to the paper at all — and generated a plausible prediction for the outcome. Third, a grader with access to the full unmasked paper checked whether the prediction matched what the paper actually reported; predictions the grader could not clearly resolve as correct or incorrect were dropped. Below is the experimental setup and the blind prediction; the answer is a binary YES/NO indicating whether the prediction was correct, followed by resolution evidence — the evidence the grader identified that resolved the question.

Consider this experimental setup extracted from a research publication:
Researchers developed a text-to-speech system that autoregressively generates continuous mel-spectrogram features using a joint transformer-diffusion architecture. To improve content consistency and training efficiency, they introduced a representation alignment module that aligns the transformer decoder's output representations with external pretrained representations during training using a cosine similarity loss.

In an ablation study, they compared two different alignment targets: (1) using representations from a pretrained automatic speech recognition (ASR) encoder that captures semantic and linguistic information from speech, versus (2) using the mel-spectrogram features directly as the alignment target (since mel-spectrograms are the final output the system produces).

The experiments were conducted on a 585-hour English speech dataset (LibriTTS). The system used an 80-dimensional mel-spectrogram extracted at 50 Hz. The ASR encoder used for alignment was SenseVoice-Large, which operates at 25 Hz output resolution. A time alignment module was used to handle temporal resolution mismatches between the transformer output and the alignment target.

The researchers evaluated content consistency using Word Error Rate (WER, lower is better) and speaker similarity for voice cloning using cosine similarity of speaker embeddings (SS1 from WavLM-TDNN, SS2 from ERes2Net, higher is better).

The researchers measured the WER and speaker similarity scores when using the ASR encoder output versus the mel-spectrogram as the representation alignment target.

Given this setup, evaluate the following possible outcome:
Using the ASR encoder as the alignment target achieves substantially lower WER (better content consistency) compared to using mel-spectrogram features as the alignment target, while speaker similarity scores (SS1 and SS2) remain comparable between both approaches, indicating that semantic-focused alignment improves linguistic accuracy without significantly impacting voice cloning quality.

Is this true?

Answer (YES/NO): NO